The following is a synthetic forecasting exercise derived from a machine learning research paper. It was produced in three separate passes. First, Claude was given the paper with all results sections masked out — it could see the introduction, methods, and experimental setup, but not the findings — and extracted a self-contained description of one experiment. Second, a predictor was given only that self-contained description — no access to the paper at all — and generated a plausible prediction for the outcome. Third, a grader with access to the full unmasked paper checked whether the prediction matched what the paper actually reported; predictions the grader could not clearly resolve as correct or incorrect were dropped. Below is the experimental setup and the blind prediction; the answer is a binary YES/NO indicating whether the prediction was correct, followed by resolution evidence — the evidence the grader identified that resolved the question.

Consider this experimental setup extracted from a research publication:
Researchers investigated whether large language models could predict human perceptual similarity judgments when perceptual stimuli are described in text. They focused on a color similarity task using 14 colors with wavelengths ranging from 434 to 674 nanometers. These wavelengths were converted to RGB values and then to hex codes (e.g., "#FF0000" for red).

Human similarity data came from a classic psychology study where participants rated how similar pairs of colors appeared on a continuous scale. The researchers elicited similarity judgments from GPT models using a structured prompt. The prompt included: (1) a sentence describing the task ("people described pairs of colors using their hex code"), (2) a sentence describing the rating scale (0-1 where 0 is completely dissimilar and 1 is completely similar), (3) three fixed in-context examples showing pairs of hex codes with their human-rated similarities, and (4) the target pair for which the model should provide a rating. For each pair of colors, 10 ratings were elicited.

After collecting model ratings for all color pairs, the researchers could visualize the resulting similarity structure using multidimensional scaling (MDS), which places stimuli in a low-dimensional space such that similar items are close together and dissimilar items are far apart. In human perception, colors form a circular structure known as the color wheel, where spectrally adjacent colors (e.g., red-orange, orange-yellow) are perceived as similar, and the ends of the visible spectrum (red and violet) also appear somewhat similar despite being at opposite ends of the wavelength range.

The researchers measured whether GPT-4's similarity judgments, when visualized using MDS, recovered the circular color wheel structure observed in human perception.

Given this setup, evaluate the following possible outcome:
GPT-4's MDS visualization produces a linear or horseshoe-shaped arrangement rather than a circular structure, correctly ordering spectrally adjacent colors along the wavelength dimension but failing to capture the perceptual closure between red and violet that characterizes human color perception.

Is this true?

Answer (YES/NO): NO